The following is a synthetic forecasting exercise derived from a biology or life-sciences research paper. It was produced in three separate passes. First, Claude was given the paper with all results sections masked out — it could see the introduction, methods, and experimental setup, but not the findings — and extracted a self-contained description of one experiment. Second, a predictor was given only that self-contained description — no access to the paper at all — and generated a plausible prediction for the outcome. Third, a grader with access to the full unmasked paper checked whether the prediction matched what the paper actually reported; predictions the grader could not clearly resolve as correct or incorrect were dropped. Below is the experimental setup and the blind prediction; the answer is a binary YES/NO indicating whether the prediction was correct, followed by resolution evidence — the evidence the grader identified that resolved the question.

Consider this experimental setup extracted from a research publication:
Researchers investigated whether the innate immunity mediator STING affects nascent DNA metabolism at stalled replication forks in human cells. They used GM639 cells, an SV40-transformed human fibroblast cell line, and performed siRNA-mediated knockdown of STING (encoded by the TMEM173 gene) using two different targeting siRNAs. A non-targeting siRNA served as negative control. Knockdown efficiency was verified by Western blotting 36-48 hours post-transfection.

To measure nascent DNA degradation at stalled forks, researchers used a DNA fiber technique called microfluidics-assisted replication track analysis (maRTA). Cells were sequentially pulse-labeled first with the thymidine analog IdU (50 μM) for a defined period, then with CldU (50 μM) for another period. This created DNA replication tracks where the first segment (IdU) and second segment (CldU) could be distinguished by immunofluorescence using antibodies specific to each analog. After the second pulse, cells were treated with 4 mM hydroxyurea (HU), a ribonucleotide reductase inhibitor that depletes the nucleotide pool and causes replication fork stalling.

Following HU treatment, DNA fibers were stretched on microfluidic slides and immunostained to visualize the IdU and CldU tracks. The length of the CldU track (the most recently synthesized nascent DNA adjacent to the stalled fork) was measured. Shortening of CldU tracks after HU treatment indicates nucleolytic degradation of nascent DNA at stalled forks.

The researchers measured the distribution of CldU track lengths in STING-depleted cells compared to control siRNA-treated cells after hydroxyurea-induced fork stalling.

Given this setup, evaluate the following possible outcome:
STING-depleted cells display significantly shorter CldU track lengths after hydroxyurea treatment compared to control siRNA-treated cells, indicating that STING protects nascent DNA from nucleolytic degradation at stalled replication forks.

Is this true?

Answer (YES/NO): NO